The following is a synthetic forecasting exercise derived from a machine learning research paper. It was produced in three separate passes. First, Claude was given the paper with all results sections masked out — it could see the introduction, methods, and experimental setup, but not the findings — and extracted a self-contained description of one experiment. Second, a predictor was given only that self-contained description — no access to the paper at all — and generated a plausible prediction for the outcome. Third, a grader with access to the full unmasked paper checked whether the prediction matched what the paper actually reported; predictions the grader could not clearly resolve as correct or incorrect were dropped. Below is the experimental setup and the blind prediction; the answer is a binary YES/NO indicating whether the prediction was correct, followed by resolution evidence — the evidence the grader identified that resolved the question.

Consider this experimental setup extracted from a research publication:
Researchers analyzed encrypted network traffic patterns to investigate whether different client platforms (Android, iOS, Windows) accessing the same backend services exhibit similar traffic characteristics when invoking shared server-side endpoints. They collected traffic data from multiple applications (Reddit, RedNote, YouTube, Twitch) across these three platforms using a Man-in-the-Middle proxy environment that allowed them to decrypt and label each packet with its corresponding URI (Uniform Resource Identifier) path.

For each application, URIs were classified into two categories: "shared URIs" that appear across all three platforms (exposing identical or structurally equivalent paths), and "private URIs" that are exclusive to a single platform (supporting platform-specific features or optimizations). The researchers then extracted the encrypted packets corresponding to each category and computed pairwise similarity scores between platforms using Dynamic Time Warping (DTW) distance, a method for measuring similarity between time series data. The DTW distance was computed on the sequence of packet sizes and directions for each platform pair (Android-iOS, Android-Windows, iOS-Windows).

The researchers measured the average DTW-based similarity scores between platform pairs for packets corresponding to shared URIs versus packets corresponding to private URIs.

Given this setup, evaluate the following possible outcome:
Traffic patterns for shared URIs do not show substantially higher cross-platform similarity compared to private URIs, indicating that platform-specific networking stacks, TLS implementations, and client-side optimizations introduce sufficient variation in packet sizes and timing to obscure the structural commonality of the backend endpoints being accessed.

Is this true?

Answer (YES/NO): NO